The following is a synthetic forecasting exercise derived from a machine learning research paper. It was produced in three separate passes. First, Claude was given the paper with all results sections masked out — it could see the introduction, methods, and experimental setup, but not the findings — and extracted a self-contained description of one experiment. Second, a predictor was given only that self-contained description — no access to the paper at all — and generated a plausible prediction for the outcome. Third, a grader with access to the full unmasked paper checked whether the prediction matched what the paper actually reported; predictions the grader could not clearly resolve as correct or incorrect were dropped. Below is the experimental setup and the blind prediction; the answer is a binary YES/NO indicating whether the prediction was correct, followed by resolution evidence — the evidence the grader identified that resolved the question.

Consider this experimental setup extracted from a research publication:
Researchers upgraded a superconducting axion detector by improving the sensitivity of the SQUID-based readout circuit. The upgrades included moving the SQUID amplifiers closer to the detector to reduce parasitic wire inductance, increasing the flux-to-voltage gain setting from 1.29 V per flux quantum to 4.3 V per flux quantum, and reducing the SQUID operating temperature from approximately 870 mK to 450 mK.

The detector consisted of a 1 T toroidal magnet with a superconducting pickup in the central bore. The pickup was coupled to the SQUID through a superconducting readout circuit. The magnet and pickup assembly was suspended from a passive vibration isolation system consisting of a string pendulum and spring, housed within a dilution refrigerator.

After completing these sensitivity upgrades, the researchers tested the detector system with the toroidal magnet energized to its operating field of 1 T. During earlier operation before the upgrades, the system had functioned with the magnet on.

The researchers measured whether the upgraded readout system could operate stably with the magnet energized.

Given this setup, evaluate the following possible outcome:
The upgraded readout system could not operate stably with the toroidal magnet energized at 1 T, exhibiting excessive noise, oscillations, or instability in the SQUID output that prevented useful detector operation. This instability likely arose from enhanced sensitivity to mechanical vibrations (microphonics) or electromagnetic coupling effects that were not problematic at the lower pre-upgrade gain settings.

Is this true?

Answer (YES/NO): YES